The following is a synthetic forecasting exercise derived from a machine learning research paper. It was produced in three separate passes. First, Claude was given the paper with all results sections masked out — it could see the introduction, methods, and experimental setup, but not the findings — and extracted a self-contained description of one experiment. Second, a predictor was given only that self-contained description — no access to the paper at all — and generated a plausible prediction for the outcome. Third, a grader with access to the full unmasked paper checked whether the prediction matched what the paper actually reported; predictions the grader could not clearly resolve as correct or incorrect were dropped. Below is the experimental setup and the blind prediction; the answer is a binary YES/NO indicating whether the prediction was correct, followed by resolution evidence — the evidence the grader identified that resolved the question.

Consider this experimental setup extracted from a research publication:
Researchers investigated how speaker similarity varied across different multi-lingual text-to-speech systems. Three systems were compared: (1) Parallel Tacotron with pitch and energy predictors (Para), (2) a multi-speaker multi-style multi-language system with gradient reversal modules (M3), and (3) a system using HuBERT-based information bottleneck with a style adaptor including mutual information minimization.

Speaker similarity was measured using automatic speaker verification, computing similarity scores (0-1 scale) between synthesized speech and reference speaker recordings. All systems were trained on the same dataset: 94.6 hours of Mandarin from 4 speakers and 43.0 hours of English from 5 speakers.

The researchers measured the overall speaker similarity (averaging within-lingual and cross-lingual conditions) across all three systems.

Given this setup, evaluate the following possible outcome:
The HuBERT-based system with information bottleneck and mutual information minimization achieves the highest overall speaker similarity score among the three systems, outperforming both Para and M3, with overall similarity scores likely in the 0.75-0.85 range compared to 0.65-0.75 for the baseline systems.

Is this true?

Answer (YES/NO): NO